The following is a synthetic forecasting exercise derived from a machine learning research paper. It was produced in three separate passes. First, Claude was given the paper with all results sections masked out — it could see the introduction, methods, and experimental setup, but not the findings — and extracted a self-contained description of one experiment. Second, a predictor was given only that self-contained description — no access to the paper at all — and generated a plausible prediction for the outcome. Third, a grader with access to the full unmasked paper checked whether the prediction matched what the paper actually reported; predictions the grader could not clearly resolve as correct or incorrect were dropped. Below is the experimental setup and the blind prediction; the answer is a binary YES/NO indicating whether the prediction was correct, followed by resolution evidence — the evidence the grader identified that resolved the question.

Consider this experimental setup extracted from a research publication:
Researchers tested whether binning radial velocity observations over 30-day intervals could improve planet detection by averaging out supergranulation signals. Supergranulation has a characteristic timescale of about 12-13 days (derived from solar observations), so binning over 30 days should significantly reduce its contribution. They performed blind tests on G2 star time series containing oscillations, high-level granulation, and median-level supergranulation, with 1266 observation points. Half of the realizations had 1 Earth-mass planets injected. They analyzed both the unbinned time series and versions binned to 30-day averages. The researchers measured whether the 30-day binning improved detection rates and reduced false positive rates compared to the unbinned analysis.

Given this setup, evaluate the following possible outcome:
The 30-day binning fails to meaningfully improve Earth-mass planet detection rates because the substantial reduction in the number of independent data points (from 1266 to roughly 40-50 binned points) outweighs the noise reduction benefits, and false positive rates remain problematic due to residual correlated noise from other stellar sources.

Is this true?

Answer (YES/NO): NO